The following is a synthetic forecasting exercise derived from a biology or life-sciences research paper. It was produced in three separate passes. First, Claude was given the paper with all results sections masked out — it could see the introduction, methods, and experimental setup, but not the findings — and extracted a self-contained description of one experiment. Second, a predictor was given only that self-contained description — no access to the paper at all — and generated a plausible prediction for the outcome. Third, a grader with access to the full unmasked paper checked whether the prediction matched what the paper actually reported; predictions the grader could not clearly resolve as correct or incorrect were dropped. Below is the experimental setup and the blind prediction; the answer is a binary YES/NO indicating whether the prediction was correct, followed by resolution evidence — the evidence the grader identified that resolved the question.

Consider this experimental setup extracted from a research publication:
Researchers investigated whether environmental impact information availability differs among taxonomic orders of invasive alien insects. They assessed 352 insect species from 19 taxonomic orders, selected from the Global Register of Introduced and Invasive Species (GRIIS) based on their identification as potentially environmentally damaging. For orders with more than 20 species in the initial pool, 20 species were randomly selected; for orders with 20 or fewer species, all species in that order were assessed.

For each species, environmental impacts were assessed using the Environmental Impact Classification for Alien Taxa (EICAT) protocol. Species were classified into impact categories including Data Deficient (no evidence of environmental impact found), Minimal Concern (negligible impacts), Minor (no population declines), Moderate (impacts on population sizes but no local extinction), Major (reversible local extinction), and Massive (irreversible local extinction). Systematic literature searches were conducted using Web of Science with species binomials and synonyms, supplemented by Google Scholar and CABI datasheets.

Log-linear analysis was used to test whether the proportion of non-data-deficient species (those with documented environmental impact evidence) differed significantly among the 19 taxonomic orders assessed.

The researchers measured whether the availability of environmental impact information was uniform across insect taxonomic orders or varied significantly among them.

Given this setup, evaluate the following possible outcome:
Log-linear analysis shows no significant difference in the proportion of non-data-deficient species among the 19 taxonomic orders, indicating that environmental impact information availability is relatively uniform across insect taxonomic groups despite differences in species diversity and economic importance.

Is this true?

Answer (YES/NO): NO